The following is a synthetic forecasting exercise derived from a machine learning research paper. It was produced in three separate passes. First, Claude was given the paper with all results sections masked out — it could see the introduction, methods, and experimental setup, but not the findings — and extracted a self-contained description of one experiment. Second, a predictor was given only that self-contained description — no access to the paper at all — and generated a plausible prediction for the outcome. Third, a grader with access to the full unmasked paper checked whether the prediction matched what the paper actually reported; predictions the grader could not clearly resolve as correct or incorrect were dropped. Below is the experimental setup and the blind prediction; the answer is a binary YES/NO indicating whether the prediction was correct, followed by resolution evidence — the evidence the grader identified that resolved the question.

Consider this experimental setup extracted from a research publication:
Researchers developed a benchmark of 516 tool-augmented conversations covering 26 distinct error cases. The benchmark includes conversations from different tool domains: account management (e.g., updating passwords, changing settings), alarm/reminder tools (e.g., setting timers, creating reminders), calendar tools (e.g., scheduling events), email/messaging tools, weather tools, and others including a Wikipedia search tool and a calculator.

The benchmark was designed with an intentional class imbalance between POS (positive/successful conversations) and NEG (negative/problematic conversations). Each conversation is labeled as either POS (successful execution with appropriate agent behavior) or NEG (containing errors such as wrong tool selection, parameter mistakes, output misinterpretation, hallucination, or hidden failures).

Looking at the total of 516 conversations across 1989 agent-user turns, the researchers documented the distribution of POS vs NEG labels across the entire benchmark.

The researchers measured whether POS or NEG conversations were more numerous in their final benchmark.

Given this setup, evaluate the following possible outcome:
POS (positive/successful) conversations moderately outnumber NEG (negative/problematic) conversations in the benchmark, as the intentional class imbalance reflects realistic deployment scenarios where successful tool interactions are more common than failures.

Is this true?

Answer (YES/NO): NO